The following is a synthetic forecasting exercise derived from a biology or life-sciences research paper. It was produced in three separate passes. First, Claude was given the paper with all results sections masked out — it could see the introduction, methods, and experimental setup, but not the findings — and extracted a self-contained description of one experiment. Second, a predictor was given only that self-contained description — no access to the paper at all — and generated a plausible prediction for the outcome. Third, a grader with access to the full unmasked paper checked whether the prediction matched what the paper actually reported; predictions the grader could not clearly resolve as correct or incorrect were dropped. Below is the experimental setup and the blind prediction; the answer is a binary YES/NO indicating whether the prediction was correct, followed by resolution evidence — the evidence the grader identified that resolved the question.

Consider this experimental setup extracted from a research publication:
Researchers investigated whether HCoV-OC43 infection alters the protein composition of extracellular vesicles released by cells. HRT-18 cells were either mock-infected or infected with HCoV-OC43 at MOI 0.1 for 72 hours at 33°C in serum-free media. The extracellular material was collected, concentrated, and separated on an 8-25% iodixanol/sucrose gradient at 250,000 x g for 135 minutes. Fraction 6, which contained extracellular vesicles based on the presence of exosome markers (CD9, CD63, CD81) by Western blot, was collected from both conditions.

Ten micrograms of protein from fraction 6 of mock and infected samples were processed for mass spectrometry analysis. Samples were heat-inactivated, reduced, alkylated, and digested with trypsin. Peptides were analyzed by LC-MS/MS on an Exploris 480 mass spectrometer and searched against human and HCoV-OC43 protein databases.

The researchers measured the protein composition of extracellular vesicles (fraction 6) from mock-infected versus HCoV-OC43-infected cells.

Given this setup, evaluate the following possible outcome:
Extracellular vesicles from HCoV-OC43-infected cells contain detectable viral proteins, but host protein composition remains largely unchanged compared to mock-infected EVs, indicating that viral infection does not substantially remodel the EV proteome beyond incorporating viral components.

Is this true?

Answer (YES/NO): NO